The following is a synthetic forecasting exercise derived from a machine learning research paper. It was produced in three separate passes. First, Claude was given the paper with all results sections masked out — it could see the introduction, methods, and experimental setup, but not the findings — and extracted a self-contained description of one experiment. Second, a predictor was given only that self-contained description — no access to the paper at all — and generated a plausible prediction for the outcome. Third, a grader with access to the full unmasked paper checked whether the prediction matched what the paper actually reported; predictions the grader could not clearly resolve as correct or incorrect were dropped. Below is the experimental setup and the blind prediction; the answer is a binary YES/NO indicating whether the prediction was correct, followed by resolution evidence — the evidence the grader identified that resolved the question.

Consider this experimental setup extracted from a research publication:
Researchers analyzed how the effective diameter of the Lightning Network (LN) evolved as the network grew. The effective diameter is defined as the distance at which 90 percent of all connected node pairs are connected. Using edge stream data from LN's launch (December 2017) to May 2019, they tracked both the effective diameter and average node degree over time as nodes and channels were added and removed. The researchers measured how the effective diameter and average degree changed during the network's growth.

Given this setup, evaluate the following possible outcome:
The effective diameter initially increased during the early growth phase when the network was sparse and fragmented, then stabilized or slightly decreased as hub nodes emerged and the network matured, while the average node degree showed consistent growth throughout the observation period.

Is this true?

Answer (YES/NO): YES